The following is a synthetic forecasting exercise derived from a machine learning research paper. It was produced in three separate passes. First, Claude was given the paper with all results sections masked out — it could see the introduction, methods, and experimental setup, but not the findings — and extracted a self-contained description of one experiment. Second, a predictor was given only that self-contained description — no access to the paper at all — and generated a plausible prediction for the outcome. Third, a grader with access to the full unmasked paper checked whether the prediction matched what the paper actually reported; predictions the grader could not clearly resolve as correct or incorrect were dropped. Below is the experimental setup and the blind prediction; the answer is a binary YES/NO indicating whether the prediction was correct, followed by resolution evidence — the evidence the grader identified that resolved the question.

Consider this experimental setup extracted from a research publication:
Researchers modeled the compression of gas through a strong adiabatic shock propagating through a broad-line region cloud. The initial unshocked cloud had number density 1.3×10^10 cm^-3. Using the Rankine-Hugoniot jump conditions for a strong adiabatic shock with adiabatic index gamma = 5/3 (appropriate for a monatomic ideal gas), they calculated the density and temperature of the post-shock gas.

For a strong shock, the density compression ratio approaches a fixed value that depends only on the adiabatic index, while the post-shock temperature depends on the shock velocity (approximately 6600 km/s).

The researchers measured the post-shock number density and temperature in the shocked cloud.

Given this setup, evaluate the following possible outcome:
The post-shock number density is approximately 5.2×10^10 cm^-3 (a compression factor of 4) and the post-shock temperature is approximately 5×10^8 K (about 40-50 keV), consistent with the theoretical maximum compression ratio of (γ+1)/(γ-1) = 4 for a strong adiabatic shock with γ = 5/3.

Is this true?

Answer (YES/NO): NO